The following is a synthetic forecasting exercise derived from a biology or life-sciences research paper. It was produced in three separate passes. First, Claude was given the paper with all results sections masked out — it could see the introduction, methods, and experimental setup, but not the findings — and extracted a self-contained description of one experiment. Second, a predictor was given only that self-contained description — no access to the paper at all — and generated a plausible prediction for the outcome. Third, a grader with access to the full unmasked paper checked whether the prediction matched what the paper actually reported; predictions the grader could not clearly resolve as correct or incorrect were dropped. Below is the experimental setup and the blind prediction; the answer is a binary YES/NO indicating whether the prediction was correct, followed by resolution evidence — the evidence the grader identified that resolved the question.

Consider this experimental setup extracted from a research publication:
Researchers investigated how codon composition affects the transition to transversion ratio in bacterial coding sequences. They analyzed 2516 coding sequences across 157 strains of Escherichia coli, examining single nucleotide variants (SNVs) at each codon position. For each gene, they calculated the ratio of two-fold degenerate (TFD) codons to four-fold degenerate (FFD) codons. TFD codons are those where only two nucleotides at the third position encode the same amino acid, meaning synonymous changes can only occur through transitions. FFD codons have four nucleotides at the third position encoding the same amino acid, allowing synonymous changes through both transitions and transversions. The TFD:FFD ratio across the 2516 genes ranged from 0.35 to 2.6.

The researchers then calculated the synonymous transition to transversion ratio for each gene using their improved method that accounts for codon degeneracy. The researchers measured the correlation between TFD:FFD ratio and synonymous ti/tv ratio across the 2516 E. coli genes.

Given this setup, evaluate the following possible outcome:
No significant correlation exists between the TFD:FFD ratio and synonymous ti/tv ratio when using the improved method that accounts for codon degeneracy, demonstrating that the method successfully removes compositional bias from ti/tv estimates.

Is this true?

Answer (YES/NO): NO